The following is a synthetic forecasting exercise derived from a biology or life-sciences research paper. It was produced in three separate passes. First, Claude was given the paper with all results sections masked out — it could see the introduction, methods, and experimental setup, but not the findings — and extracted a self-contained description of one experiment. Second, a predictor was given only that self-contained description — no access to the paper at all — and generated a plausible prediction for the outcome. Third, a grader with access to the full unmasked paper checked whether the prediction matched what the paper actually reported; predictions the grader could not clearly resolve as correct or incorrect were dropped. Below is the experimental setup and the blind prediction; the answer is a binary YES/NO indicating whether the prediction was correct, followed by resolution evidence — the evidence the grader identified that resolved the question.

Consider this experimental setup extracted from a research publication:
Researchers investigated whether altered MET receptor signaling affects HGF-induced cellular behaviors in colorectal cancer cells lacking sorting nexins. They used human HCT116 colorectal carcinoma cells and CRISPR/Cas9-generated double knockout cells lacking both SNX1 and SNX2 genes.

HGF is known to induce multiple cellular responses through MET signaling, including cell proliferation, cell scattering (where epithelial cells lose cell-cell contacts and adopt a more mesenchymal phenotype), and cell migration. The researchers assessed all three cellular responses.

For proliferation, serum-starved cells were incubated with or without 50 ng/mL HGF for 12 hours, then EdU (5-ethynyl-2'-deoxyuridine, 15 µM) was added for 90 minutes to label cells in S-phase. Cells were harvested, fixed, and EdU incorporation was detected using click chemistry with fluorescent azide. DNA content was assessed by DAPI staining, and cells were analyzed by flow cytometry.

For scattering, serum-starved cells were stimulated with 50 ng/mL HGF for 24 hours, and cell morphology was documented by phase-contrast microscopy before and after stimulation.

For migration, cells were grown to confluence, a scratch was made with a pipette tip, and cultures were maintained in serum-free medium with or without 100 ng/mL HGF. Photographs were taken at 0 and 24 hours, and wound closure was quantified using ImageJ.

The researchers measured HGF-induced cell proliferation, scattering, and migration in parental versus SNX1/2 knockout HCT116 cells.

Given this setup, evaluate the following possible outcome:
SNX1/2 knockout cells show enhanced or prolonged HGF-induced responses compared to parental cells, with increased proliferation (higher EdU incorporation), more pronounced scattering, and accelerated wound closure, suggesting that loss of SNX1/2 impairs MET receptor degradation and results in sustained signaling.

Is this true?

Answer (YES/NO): NO